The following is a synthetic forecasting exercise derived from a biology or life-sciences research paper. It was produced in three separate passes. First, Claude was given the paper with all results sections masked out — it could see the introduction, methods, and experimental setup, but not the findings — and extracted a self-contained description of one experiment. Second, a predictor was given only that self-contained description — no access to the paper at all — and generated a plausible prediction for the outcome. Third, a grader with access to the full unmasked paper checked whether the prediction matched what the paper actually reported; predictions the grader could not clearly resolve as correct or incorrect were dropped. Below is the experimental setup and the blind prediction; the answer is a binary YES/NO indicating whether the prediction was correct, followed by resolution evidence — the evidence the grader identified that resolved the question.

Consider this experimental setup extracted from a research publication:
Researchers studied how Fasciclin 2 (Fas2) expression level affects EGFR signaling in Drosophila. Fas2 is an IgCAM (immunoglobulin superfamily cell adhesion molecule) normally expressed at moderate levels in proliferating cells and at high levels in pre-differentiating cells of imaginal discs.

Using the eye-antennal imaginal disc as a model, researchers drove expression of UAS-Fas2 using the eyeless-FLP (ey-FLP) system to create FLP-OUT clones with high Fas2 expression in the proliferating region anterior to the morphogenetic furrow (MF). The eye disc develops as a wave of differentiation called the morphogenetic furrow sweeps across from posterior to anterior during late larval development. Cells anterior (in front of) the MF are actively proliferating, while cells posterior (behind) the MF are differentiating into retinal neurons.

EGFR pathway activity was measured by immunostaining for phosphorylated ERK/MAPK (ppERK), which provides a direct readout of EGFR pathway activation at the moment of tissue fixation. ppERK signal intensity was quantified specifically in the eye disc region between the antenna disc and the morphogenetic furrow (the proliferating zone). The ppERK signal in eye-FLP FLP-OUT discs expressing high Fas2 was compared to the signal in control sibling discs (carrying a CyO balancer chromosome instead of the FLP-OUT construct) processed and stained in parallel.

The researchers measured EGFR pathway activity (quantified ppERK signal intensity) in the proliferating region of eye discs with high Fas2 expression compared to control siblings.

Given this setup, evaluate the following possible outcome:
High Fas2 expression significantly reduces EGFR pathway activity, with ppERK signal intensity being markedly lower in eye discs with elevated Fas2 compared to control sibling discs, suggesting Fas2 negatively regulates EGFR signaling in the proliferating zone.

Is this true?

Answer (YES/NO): NO